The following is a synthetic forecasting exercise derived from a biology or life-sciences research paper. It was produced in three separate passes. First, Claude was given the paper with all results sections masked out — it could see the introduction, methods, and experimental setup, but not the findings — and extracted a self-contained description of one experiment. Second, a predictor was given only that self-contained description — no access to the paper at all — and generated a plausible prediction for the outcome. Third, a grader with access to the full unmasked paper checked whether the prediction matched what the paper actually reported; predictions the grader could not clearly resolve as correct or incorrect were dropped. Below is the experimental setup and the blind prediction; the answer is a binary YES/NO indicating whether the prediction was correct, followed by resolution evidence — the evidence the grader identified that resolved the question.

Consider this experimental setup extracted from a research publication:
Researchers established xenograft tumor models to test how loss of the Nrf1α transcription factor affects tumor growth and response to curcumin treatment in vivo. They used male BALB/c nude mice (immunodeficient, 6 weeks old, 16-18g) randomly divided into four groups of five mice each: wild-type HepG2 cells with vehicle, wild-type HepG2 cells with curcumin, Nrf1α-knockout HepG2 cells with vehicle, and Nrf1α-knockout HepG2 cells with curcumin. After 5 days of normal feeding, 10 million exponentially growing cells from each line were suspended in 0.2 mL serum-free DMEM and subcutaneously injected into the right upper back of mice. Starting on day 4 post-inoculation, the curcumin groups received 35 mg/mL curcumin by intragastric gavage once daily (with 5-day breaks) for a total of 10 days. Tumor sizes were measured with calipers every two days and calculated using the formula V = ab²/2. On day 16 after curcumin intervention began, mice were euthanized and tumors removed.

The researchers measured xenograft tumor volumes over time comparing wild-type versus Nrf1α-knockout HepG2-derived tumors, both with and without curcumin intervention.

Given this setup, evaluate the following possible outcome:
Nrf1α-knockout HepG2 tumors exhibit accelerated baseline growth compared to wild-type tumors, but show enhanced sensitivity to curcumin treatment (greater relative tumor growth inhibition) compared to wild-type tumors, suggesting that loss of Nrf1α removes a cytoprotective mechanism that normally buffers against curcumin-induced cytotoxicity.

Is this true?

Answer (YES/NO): YES